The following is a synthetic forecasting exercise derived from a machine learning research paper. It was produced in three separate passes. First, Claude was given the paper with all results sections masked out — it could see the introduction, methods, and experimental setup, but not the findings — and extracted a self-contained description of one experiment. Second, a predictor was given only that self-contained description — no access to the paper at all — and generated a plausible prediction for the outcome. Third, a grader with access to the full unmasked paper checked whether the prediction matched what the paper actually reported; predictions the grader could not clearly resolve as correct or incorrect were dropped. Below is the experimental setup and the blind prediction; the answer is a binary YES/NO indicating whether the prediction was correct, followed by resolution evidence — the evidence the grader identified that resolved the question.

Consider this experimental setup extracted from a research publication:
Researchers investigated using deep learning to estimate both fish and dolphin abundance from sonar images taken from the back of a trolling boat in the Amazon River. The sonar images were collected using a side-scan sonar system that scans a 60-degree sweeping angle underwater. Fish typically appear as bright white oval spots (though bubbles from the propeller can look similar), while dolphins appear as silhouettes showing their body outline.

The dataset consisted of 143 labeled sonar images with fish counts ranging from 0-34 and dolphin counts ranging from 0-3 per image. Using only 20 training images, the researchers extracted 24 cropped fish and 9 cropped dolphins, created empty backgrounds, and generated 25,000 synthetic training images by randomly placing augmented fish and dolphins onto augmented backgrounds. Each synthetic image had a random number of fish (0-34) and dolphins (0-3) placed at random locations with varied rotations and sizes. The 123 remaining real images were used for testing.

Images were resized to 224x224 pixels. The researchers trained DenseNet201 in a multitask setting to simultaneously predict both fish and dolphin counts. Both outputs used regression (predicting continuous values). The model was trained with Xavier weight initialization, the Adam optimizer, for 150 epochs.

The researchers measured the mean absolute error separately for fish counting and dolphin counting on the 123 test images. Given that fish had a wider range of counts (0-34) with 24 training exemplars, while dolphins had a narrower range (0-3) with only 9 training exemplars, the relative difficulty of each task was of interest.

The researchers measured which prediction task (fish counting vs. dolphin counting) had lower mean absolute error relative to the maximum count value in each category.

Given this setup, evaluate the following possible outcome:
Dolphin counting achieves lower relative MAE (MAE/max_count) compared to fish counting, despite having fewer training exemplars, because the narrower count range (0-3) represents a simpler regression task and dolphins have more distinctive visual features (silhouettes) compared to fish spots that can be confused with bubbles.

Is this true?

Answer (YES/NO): NO